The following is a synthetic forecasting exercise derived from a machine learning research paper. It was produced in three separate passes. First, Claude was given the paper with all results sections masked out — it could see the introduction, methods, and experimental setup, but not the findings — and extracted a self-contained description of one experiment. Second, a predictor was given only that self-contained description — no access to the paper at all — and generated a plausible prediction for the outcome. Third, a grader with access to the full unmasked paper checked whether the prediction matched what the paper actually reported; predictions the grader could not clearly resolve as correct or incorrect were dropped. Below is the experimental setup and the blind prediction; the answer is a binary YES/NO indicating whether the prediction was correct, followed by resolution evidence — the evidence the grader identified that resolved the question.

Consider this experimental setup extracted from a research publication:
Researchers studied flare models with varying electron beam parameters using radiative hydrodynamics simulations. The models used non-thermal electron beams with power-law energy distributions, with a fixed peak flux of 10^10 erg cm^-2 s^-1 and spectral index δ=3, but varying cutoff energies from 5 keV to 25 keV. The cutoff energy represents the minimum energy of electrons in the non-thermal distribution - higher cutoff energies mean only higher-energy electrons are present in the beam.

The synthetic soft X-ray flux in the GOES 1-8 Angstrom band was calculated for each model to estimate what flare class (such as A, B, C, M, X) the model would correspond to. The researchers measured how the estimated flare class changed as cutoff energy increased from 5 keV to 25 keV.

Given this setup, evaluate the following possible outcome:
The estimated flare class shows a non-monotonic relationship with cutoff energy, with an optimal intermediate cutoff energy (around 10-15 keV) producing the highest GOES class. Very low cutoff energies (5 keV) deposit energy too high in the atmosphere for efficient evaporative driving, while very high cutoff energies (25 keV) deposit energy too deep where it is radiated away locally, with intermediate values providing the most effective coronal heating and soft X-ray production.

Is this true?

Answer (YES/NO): NO